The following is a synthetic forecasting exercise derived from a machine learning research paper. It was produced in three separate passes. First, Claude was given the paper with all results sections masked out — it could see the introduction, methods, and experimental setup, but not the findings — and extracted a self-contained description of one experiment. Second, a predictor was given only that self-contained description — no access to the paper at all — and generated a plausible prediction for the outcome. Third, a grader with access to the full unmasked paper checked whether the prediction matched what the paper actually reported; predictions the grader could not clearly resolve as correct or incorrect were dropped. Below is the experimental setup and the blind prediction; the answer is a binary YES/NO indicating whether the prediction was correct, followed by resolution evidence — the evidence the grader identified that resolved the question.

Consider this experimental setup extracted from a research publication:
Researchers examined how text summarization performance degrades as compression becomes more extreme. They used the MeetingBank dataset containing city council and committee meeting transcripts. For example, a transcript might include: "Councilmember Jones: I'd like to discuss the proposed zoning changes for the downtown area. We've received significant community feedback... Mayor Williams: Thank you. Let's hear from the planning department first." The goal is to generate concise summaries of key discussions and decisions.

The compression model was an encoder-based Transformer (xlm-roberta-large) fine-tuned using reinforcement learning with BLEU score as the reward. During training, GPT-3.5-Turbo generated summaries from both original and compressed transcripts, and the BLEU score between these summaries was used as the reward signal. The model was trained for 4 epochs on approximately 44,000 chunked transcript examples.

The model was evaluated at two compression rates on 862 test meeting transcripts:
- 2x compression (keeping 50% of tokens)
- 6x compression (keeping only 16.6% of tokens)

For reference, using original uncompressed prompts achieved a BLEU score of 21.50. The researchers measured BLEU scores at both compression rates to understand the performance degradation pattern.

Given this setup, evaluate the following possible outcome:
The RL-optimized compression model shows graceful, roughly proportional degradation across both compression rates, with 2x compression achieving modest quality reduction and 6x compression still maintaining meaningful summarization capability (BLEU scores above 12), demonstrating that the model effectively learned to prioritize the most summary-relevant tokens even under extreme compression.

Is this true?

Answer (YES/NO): YES